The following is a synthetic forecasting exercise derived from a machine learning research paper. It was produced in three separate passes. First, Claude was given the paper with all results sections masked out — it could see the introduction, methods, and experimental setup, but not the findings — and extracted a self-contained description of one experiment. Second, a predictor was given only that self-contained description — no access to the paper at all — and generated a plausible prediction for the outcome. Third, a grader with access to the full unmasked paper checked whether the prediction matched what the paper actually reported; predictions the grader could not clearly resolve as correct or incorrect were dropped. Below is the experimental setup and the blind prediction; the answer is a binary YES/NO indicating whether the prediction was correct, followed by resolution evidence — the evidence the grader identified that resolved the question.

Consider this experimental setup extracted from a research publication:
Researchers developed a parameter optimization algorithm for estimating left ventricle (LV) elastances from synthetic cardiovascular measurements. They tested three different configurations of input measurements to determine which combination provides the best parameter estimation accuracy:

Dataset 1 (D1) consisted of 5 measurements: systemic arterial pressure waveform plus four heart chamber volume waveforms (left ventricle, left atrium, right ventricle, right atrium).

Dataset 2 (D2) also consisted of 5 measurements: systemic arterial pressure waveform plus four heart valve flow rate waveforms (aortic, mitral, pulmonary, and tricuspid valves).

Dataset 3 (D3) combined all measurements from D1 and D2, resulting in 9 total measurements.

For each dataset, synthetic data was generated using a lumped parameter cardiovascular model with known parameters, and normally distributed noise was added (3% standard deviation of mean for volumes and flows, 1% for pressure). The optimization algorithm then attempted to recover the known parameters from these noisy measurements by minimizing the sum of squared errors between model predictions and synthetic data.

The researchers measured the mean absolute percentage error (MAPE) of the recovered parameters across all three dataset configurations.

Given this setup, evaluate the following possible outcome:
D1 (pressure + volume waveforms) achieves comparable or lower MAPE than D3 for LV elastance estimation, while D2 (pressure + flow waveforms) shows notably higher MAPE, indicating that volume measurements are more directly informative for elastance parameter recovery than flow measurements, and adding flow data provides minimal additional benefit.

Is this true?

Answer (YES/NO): NO